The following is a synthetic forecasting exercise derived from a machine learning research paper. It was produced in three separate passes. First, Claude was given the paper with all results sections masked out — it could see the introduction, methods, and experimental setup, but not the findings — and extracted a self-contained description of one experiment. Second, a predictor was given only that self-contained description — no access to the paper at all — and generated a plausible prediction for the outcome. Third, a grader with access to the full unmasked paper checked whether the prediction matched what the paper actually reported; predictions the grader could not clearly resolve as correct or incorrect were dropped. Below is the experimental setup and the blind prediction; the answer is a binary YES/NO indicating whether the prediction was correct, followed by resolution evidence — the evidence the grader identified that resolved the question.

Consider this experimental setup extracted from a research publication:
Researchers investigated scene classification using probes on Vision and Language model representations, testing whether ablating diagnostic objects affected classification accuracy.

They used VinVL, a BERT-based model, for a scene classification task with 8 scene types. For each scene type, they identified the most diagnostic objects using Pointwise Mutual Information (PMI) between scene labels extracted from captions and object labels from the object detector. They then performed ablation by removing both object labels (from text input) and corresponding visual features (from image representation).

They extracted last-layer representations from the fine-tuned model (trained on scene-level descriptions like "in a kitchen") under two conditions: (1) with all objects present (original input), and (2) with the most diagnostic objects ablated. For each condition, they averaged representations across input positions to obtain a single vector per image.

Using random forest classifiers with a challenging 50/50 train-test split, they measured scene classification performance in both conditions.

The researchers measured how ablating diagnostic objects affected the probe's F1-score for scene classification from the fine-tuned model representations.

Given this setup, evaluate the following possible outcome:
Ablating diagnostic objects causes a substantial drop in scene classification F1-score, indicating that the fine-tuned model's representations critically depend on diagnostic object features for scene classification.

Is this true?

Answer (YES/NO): NO